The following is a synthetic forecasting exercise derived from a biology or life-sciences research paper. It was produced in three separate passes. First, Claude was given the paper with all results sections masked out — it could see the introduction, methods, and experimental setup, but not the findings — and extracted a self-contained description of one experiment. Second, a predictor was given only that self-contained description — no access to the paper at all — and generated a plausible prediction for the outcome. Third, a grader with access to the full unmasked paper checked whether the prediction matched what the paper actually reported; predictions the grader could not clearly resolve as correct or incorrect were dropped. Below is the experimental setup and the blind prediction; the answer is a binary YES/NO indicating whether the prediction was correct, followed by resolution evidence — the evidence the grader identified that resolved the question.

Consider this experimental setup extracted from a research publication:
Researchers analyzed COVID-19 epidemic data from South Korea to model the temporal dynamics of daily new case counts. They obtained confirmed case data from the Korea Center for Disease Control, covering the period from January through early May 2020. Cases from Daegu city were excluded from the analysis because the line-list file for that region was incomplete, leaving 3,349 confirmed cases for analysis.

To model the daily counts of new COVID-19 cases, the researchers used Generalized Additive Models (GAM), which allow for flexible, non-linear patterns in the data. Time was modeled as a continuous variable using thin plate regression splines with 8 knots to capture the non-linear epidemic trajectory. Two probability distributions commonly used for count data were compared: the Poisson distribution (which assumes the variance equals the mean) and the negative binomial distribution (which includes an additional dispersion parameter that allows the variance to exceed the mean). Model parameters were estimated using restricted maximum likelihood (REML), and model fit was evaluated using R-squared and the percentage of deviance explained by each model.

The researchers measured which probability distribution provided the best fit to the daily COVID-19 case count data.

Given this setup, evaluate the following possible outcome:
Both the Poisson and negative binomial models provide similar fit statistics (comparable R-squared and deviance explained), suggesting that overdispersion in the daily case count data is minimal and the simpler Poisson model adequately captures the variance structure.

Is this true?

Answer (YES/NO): NO